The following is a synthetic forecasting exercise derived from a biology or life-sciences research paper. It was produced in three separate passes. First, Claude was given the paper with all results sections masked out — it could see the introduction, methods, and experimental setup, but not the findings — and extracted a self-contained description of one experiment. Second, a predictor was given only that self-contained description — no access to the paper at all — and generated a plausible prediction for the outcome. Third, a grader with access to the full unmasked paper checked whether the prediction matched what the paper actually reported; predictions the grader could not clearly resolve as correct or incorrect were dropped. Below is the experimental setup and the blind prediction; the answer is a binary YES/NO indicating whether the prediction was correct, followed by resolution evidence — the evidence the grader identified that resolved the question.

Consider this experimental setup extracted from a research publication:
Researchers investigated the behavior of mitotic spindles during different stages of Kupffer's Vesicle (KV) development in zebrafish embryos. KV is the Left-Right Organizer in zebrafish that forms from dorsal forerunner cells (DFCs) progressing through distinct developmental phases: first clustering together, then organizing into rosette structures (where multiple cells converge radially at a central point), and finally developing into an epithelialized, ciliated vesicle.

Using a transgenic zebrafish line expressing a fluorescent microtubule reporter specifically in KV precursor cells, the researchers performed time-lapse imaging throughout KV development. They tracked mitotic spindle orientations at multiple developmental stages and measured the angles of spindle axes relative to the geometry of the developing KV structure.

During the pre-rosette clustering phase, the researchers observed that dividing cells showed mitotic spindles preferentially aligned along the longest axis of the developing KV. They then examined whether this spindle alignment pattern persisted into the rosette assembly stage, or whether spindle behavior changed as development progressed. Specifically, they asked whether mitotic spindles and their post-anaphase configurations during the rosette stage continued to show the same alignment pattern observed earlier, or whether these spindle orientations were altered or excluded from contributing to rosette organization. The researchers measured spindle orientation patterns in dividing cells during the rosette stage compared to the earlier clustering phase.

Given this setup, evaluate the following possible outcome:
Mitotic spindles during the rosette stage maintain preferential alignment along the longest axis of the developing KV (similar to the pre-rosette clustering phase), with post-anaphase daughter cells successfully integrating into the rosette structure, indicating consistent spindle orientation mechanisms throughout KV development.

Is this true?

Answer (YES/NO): NO